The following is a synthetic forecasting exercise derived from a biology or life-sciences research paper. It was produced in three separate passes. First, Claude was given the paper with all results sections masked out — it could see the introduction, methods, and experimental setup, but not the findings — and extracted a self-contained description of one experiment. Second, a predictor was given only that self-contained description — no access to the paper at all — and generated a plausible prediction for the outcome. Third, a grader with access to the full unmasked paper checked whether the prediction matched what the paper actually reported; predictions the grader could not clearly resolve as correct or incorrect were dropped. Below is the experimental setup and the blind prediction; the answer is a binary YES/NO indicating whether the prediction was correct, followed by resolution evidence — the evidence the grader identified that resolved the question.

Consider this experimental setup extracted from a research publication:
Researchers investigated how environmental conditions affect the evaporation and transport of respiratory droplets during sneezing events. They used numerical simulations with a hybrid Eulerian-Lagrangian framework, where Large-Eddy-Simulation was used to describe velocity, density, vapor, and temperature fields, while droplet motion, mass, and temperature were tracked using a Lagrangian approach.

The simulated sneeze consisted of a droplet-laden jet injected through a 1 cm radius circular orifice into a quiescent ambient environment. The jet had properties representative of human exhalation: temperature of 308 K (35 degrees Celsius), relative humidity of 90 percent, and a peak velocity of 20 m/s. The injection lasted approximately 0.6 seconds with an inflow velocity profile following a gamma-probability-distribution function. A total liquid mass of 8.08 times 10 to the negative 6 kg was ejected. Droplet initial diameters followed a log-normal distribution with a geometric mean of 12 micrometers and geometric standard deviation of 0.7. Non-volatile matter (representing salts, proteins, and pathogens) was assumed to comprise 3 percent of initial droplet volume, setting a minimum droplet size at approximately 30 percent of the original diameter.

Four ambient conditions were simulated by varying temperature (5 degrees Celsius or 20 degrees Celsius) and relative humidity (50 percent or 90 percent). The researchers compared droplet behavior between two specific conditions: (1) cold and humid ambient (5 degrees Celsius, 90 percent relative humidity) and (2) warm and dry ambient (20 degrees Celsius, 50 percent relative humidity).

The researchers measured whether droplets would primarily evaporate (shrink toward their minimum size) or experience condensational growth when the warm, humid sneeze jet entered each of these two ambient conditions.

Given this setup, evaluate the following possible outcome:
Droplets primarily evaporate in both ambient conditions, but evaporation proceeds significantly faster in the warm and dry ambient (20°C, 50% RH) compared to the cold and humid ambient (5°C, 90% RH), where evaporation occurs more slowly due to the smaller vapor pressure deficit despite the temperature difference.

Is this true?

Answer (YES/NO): NO